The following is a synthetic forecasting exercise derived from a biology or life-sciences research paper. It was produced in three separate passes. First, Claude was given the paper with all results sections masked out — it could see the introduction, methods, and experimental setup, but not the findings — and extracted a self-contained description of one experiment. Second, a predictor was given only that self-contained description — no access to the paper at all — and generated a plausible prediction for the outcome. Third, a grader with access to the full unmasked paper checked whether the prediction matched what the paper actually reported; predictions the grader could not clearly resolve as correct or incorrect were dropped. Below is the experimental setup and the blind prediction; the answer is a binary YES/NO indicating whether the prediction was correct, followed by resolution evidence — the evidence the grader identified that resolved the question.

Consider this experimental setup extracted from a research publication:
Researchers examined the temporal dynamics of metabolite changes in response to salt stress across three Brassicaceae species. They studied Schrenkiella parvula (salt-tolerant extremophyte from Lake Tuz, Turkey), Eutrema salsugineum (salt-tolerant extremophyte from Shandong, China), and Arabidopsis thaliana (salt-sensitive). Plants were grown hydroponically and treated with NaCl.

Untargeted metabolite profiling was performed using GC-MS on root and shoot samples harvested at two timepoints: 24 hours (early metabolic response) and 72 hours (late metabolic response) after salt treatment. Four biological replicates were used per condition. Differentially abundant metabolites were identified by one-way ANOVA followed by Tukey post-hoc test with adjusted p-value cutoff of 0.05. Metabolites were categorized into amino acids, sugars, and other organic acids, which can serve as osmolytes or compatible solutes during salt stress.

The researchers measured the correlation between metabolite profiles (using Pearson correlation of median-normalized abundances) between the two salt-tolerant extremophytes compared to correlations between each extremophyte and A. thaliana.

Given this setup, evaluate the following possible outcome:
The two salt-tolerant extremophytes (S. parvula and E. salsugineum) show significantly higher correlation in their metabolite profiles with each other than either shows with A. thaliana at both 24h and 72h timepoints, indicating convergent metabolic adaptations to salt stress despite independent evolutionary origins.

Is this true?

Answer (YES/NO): NO